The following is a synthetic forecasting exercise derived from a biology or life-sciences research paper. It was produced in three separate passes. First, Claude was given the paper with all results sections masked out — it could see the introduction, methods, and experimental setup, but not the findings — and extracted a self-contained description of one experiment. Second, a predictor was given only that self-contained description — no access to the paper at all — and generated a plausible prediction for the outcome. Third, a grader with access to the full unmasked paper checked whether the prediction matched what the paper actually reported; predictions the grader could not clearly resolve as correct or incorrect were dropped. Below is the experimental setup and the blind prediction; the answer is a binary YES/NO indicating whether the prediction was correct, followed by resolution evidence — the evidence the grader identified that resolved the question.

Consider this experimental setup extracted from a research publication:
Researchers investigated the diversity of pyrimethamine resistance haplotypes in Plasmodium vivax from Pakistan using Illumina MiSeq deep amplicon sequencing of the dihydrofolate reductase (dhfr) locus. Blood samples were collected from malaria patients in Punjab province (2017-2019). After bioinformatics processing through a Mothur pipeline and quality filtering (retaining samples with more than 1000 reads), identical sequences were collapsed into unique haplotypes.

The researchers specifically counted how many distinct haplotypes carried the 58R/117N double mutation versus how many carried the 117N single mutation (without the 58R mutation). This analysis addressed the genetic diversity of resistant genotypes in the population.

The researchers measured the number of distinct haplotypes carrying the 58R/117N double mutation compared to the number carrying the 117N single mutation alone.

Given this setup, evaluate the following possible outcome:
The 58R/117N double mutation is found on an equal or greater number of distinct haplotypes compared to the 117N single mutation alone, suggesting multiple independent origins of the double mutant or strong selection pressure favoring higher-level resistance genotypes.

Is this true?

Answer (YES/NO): YES